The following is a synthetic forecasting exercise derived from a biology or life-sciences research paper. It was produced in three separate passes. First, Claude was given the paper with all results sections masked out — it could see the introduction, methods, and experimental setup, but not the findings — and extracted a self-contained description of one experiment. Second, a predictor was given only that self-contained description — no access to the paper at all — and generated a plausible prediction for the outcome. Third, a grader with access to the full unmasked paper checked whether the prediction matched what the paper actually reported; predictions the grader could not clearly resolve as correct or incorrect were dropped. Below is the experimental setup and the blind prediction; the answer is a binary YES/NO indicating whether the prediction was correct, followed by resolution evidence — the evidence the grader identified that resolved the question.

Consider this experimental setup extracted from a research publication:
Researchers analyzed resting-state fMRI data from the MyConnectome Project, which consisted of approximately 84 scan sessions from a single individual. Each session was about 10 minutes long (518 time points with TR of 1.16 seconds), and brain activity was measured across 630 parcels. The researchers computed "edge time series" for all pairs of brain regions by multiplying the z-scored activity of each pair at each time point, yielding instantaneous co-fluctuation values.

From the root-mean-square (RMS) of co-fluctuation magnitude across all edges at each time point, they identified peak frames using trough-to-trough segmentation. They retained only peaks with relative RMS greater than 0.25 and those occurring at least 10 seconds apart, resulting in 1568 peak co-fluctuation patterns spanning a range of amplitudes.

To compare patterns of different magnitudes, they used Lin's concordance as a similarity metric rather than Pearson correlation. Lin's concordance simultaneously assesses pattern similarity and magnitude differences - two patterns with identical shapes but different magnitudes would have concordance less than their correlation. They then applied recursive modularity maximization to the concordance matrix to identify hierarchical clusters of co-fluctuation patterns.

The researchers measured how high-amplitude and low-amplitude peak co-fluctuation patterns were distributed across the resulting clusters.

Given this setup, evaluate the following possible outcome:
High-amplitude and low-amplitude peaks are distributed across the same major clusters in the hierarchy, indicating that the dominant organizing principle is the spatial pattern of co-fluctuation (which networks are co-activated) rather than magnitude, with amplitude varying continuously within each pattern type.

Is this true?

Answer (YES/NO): NO